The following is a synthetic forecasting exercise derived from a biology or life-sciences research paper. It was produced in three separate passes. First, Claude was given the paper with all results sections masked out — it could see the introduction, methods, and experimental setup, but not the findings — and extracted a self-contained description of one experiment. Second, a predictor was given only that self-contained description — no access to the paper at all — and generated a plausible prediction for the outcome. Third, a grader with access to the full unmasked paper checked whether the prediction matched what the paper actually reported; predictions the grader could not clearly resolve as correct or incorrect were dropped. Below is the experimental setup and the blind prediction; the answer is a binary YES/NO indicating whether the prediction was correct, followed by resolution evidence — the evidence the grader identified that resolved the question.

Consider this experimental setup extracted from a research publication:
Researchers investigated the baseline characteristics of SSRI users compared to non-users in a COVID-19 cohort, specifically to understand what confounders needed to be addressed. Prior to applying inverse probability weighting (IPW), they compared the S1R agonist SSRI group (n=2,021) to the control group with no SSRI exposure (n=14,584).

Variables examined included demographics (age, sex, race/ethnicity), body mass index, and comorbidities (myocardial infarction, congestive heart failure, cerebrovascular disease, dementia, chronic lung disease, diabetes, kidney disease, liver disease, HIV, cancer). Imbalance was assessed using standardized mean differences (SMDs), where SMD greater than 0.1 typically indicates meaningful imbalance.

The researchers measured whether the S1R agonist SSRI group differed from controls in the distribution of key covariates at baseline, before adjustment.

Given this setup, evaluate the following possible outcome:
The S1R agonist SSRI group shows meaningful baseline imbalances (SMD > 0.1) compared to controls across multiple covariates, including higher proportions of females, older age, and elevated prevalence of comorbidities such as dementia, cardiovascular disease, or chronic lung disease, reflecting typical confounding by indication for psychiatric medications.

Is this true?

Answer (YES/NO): NO